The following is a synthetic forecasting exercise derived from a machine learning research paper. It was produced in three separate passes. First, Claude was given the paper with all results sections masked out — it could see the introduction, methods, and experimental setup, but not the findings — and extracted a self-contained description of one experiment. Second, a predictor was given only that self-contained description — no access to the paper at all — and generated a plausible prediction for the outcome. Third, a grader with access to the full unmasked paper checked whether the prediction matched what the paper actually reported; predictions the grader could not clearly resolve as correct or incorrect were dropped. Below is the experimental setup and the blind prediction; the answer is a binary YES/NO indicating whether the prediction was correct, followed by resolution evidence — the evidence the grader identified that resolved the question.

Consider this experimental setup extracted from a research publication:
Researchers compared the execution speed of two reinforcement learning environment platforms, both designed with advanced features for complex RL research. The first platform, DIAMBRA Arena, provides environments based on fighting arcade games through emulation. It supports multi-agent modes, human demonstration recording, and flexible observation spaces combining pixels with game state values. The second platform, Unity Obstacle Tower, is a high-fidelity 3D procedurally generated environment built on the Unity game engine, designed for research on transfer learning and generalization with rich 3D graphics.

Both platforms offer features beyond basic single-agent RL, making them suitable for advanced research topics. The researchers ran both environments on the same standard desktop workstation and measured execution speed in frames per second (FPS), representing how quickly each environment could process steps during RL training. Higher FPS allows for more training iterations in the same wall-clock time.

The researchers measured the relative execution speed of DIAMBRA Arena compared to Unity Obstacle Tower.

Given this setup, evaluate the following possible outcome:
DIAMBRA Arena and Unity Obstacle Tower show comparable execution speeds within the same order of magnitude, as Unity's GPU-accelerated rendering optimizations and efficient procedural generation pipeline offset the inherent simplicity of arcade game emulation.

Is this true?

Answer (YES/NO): NO